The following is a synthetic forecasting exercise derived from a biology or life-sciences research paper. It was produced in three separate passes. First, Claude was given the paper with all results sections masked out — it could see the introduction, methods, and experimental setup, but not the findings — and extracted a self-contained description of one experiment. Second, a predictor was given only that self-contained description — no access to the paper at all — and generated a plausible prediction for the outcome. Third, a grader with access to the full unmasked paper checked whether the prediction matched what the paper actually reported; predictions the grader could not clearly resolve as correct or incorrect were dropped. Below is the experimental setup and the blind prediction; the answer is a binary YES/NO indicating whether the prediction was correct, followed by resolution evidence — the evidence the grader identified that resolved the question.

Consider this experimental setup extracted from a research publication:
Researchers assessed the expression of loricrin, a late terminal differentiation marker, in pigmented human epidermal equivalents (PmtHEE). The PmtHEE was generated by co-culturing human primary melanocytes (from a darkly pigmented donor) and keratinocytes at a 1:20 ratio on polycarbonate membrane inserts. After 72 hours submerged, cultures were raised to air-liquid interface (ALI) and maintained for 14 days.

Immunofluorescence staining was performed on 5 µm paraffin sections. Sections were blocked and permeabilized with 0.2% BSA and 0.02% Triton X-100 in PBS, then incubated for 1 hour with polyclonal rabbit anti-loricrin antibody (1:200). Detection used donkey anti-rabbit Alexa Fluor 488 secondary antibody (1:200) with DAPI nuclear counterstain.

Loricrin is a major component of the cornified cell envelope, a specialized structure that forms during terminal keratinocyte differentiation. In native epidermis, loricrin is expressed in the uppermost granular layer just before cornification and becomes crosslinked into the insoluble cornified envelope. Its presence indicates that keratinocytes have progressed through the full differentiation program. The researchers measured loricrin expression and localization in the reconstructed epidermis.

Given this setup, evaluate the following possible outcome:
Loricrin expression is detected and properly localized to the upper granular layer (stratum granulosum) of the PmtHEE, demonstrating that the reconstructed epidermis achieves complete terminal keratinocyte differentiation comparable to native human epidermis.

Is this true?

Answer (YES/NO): YES